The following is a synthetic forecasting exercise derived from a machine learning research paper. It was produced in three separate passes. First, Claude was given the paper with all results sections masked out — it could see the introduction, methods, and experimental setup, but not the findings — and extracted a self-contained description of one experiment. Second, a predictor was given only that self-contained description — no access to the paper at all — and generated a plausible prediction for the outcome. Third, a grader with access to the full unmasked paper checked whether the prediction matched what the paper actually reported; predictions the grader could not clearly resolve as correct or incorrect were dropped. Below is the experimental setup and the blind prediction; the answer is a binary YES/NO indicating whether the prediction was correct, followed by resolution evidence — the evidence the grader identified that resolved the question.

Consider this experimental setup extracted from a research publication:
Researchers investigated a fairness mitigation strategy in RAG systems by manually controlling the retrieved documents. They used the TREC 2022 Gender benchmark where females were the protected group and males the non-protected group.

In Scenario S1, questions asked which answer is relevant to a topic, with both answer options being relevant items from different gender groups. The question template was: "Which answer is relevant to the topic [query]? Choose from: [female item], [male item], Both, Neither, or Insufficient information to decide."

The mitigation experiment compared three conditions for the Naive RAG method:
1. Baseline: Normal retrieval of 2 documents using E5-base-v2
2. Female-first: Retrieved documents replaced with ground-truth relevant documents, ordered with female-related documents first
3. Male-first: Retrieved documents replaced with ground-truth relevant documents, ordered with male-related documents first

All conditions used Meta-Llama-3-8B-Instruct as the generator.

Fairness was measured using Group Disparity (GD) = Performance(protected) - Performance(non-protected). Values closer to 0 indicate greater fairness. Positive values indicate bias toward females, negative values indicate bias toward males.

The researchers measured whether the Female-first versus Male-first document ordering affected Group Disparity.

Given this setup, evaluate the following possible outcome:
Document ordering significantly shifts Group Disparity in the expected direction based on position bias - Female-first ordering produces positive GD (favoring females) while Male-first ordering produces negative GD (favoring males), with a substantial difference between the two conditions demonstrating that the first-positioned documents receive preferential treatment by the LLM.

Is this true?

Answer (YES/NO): NO